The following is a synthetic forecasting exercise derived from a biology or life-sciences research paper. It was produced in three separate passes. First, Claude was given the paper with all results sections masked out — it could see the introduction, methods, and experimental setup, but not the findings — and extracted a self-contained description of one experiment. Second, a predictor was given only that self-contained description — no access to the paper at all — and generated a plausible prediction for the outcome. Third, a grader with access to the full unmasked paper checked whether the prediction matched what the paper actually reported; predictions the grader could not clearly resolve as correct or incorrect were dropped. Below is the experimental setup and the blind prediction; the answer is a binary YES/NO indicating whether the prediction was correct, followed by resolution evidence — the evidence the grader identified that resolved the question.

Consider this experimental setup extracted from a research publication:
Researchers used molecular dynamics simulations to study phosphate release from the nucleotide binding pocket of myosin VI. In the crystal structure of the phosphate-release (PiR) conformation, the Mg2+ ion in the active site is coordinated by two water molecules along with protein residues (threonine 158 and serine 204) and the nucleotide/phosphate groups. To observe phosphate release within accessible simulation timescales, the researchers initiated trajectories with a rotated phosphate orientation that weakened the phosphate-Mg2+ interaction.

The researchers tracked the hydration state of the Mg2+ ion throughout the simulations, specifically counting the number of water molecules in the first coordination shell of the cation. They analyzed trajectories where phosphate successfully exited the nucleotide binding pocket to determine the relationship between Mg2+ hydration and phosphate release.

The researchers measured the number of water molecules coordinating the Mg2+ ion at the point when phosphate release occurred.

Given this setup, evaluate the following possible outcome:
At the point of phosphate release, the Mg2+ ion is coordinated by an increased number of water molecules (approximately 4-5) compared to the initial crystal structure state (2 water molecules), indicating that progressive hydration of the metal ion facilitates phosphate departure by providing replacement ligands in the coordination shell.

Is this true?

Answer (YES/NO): YES